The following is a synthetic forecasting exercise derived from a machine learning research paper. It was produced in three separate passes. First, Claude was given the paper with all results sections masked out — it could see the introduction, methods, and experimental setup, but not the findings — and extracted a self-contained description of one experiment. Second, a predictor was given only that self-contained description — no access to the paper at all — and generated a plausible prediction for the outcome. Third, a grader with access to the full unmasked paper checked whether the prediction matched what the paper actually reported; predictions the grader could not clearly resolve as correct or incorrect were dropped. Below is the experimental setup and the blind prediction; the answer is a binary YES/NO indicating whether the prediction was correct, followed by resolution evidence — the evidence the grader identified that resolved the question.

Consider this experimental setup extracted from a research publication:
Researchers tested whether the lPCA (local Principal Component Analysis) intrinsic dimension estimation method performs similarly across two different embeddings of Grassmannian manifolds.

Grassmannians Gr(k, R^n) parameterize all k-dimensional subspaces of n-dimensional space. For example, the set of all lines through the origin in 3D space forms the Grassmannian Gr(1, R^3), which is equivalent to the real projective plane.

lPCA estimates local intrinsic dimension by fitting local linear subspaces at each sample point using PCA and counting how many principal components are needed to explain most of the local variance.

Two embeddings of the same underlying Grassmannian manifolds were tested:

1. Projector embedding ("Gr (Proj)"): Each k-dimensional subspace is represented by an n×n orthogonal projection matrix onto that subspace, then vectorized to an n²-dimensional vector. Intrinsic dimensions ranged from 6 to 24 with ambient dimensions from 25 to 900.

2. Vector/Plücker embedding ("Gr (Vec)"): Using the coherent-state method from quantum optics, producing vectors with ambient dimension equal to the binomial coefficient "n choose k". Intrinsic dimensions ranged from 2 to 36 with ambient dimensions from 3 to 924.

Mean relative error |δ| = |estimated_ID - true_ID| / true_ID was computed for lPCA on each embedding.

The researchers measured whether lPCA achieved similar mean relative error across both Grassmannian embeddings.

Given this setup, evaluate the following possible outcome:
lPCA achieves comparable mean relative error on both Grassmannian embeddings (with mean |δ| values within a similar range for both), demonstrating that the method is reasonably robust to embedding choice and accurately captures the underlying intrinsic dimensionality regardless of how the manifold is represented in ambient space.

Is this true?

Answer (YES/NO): NO